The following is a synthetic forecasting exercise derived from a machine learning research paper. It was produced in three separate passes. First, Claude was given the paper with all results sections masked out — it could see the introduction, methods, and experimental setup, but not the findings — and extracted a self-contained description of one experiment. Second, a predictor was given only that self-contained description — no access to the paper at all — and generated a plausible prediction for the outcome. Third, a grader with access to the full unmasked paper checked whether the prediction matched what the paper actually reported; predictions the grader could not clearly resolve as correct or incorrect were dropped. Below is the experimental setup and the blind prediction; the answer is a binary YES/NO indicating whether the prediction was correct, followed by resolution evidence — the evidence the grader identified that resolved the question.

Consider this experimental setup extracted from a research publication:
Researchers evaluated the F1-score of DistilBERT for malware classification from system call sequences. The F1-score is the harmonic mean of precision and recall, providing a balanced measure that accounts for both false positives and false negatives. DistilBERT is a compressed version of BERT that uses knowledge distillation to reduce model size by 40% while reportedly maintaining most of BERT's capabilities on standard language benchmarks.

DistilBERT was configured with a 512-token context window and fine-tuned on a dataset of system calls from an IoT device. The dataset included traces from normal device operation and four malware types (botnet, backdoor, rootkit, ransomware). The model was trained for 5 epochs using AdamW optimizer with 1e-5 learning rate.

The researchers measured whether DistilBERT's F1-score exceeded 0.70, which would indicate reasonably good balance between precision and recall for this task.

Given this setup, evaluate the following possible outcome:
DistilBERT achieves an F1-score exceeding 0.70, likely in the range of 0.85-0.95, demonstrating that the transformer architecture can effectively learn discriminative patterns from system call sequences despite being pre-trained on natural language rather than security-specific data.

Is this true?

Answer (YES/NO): NO